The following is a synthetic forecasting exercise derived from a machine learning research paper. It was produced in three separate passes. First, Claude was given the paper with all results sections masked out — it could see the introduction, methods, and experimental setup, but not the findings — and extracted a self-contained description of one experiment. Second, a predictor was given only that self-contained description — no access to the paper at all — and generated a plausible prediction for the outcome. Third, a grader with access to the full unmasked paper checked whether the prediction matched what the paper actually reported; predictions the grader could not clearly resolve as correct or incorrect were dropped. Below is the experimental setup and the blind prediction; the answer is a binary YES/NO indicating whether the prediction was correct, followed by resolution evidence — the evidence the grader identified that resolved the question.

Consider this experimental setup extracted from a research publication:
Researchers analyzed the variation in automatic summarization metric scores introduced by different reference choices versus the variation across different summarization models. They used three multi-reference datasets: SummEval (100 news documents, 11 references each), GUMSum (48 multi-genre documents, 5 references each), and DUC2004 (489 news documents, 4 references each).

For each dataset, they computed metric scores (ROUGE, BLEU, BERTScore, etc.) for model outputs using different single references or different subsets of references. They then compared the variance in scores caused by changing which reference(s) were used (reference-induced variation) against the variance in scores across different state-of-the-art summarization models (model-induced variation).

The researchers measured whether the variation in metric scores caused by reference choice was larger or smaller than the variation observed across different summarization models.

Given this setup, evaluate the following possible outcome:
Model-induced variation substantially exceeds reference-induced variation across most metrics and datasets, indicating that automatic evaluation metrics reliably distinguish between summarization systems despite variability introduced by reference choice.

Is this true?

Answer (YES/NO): NO